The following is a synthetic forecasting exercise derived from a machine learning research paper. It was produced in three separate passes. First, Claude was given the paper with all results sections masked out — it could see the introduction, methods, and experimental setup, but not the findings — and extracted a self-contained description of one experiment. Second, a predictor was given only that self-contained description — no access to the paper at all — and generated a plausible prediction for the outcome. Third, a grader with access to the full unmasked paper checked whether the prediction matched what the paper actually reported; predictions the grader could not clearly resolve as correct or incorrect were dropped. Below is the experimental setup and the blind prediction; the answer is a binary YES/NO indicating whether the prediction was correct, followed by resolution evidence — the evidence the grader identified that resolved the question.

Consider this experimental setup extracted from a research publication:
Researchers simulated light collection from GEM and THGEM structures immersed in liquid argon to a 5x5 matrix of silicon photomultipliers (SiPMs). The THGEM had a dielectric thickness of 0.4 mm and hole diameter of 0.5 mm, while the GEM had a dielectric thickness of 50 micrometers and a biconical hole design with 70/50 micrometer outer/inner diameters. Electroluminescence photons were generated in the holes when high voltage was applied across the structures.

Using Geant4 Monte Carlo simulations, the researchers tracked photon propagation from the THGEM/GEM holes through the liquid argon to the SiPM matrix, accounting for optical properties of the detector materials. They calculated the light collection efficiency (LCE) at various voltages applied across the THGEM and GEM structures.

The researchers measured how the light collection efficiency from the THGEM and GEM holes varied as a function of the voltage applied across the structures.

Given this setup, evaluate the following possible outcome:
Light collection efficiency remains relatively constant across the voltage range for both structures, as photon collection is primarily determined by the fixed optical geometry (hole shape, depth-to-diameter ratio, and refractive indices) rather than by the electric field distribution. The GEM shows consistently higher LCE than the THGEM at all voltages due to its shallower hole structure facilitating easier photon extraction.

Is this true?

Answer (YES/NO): NO